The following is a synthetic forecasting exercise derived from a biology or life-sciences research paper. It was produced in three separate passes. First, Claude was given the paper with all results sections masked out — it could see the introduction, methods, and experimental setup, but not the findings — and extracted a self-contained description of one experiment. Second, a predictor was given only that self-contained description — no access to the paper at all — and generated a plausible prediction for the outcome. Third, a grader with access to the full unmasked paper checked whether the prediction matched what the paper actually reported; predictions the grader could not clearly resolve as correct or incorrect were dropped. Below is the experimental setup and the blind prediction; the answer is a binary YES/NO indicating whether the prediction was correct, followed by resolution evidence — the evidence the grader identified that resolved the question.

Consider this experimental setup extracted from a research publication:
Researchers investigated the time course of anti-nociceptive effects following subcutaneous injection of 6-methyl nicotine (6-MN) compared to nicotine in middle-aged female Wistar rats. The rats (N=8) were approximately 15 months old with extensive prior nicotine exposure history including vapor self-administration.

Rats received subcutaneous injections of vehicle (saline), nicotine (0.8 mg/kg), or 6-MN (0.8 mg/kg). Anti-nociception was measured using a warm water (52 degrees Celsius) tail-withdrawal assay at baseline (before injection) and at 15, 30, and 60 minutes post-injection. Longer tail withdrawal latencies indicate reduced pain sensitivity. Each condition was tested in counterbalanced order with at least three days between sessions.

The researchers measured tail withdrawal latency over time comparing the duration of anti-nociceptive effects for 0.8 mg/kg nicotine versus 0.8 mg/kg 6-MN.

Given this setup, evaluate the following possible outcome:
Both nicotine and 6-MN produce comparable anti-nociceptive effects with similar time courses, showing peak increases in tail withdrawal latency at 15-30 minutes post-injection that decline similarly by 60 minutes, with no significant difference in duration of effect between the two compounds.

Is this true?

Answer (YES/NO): NO